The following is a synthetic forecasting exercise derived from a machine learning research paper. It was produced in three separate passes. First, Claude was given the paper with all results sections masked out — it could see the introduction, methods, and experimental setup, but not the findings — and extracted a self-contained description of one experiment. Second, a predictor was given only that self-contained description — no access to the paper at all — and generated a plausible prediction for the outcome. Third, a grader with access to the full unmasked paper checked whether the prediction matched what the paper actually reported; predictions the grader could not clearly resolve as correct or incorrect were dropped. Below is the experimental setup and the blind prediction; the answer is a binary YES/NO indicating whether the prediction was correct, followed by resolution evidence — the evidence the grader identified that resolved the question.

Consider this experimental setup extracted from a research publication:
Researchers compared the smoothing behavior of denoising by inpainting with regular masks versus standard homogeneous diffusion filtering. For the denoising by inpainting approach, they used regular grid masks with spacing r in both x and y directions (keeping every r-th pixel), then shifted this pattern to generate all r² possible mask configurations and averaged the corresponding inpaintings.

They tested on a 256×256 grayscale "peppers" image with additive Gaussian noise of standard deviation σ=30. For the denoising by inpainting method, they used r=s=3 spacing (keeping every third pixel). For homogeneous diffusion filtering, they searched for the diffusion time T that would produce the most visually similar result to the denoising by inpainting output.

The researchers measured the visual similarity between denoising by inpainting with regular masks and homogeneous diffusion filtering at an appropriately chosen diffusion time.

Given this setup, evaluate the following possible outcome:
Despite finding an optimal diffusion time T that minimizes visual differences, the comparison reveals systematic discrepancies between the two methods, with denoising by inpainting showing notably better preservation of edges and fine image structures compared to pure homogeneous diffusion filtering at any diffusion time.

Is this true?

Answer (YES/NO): NO